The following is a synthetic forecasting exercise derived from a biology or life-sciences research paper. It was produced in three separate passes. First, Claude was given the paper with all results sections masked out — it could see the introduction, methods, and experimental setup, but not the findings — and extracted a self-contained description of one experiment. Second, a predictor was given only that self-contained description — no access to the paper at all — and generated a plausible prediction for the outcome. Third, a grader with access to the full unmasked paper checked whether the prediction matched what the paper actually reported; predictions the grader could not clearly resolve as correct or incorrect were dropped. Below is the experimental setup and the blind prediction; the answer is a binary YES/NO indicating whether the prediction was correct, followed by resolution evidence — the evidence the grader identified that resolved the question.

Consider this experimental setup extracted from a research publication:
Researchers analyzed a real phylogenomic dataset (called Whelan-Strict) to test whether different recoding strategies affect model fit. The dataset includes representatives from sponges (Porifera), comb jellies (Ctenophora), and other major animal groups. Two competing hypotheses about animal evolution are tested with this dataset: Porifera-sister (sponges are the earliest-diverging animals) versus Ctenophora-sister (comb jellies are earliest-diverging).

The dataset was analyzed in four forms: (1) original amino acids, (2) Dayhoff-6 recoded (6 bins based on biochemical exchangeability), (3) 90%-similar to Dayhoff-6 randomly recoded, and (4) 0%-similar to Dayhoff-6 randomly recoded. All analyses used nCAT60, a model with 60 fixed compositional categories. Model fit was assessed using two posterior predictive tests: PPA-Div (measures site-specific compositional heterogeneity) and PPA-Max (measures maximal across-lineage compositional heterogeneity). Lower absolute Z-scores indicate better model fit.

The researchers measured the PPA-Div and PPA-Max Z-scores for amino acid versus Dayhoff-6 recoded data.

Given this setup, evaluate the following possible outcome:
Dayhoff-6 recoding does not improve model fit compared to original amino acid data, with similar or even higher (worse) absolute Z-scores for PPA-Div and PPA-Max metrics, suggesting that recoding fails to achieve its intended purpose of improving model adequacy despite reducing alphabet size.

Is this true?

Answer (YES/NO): NO